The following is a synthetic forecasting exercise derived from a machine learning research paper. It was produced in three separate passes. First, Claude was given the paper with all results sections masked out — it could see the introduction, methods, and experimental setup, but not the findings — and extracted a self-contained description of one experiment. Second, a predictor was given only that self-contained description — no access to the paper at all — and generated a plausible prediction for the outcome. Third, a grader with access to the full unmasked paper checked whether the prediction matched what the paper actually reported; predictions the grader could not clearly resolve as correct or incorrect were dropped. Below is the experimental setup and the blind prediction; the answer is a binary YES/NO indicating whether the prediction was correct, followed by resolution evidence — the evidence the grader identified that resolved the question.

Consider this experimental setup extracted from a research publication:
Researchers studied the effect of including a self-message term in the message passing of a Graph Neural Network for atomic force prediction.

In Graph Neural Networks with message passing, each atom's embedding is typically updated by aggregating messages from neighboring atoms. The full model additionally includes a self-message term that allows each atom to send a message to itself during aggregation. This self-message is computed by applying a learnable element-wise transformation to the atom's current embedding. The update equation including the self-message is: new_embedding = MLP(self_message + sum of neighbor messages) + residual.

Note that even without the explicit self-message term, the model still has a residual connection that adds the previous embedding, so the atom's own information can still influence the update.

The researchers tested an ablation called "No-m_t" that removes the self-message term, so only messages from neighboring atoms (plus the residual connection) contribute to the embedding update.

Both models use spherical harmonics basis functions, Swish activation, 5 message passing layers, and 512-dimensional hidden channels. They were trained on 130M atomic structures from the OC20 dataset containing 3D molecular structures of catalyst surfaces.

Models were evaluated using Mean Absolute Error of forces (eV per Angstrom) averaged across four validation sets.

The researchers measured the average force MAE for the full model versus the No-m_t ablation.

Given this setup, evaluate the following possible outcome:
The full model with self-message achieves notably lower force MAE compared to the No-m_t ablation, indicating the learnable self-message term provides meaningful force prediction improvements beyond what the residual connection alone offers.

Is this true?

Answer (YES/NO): NO